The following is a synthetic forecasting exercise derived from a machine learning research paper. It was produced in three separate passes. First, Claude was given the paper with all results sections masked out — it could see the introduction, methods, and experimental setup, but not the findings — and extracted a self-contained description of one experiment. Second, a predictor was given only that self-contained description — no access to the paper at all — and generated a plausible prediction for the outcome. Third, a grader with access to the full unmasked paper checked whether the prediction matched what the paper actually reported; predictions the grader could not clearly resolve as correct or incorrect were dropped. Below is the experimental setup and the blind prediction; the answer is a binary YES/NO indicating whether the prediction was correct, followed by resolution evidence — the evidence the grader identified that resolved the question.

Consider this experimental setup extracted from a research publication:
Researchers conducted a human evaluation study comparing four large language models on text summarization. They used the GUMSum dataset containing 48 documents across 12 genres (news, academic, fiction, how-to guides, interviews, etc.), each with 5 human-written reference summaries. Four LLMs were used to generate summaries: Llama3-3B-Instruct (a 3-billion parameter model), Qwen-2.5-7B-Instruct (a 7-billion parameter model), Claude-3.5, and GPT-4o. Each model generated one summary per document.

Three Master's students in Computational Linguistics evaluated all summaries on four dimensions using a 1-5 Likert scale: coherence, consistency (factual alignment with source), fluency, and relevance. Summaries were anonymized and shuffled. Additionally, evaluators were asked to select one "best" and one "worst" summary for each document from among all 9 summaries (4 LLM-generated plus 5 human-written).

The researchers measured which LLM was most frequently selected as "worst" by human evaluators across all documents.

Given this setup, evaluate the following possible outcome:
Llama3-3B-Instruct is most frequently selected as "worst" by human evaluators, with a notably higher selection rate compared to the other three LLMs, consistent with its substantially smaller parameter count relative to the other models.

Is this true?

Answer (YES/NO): YES